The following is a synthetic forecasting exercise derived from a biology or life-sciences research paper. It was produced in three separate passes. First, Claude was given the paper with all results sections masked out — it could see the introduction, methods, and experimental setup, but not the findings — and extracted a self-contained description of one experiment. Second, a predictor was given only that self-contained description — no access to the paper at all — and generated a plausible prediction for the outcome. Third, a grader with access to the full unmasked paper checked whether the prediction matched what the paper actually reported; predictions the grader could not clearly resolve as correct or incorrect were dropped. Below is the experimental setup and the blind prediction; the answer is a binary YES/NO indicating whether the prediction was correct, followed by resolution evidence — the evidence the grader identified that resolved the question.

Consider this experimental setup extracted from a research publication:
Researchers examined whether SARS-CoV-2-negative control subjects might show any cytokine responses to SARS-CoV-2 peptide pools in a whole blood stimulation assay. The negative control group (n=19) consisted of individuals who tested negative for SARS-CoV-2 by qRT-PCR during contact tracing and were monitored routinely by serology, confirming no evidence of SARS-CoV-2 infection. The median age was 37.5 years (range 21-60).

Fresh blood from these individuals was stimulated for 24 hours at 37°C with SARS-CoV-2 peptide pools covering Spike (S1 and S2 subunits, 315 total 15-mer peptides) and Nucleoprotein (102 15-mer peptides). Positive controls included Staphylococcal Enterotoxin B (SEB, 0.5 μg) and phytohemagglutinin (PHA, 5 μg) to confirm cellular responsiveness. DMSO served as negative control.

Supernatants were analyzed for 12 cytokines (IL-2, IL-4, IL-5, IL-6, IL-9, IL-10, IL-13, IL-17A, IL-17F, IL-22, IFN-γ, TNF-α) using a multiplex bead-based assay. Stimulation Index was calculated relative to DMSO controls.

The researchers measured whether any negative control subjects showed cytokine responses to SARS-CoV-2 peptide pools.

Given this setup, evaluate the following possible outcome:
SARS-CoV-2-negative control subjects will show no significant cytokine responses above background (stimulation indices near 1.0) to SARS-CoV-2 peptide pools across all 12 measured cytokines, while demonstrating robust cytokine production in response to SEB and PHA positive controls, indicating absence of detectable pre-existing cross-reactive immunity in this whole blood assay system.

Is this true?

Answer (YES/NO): NO